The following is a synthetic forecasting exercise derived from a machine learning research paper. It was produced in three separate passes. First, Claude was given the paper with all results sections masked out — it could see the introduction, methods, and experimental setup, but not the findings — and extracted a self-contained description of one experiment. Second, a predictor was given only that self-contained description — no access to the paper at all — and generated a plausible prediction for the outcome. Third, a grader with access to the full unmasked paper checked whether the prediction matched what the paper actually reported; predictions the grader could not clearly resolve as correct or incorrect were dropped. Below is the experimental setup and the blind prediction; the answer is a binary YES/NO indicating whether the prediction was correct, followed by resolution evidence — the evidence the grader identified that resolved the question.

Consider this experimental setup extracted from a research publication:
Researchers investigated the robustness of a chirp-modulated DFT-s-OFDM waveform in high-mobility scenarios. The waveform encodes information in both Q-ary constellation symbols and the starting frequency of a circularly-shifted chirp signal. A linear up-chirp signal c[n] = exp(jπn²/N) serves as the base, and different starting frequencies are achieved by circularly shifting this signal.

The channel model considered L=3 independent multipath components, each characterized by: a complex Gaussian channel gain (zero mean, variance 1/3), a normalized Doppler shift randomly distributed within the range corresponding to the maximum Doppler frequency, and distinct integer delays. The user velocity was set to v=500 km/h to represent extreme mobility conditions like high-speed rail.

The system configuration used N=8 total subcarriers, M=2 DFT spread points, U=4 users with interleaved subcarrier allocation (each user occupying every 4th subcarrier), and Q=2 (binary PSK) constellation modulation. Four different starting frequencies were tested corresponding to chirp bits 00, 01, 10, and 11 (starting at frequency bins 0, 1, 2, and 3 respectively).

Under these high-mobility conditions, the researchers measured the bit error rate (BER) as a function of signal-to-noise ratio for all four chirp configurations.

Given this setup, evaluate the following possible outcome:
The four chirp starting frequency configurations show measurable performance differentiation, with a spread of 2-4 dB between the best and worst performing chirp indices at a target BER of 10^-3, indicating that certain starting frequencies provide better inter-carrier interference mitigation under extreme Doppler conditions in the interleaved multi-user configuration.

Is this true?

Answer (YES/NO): NO